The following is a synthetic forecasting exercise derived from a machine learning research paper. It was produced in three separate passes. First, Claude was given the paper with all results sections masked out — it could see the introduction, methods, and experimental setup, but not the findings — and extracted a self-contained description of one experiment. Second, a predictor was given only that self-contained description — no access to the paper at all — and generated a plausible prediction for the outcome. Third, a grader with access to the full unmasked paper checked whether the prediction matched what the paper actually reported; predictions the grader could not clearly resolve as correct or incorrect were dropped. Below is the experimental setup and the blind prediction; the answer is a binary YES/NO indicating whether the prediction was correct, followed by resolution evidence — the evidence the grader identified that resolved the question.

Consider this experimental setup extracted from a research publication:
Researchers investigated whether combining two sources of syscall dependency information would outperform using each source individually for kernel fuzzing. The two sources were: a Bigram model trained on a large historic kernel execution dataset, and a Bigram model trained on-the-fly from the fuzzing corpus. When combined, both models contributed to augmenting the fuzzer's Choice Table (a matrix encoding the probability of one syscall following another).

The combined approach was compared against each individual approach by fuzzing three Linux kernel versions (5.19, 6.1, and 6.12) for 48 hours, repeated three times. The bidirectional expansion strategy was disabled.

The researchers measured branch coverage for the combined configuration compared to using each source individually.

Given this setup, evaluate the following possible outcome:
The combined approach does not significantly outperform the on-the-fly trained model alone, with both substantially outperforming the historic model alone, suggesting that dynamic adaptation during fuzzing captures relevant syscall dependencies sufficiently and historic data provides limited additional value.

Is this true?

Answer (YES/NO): NO